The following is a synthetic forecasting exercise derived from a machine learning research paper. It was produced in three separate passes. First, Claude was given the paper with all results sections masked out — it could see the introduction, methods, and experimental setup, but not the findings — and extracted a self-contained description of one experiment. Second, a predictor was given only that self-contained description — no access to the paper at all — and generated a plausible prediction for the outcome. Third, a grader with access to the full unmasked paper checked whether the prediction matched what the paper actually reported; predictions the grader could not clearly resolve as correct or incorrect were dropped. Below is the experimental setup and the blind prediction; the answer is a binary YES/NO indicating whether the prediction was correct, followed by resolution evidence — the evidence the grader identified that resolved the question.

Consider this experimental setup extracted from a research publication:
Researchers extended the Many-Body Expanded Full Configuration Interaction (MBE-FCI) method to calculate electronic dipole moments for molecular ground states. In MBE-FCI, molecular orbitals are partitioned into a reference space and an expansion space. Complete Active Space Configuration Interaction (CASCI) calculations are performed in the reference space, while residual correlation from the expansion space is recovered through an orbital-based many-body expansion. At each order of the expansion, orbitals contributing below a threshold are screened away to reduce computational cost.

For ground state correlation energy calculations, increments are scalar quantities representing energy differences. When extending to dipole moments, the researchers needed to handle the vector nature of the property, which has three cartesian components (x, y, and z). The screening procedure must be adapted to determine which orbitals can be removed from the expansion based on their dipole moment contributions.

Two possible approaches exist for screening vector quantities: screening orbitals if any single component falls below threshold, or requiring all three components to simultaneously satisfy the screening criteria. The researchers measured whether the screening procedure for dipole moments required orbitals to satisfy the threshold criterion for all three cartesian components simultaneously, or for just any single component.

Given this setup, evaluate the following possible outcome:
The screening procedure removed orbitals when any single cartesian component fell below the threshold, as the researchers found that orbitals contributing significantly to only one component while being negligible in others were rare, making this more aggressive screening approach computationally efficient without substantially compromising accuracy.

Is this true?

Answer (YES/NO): NO